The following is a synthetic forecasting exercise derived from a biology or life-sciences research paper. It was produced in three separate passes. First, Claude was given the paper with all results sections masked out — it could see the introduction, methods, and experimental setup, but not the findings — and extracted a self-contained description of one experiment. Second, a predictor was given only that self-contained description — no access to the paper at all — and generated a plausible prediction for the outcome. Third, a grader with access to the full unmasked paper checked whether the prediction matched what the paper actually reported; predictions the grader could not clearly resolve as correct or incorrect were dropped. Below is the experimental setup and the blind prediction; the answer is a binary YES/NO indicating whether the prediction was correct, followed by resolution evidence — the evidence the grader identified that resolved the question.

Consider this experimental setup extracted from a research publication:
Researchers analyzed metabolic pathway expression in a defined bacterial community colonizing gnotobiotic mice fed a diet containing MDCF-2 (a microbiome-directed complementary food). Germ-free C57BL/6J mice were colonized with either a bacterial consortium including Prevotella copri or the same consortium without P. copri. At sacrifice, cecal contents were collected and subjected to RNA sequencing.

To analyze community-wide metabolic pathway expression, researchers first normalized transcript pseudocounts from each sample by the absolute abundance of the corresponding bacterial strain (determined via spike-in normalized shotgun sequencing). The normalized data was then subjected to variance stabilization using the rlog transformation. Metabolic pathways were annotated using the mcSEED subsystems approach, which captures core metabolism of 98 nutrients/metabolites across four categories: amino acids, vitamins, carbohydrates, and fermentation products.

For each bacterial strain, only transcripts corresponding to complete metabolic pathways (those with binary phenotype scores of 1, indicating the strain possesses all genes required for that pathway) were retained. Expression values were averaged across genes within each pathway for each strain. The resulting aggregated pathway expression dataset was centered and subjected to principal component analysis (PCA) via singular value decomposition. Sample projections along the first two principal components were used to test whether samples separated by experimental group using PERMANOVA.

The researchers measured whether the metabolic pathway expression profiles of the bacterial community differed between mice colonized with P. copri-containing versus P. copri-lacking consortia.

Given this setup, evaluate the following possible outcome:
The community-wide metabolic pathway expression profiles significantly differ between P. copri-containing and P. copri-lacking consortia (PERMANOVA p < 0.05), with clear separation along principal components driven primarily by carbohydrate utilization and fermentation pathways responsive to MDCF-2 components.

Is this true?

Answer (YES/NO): YES